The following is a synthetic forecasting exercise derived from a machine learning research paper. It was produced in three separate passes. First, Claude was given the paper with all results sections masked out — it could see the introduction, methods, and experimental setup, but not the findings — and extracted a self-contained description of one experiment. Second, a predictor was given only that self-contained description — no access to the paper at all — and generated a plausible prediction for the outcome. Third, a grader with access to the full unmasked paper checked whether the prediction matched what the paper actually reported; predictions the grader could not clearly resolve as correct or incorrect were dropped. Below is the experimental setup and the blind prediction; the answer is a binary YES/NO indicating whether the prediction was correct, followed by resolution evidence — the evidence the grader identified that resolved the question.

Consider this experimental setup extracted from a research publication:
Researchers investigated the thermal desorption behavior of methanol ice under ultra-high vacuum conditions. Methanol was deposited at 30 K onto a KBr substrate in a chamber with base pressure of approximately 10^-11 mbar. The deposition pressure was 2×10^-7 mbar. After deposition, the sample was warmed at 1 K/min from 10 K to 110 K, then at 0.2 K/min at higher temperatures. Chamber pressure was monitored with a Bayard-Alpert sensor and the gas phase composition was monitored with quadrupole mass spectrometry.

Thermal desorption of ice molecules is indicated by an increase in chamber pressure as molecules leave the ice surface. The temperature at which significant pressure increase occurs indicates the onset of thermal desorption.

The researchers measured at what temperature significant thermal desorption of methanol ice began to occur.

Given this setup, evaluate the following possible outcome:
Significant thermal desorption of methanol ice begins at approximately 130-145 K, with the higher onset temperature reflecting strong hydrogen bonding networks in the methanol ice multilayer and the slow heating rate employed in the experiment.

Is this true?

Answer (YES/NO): NO